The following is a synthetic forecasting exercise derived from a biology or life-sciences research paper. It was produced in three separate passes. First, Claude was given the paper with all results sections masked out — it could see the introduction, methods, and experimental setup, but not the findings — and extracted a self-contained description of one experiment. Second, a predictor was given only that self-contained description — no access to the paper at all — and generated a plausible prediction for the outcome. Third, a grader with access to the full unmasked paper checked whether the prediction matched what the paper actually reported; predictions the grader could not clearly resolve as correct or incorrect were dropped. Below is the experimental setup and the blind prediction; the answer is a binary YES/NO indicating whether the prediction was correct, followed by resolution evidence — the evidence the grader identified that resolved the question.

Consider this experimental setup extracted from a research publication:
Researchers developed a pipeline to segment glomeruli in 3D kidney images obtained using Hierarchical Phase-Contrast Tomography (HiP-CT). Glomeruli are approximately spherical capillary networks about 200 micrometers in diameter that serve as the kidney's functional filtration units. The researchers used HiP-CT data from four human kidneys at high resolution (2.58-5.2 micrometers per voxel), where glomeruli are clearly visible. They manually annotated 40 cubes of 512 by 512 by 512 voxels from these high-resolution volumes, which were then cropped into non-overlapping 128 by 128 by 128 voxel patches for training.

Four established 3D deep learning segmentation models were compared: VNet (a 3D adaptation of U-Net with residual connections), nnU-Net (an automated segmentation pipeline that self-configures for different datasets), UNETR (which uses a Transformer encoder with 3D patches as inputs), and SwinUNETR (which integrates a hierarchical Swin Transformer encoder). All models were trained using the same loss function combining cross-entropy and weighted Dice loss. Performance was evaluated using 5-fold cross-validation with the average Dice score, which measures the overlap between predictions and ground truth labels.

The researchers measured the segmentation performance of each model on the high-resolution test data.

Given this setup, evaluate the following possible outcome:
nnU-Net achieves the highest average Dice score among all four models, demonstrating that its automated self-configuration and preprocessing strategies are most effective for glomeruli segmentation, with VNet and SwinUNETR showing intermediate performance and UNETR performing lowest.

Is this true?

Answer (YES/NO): NO